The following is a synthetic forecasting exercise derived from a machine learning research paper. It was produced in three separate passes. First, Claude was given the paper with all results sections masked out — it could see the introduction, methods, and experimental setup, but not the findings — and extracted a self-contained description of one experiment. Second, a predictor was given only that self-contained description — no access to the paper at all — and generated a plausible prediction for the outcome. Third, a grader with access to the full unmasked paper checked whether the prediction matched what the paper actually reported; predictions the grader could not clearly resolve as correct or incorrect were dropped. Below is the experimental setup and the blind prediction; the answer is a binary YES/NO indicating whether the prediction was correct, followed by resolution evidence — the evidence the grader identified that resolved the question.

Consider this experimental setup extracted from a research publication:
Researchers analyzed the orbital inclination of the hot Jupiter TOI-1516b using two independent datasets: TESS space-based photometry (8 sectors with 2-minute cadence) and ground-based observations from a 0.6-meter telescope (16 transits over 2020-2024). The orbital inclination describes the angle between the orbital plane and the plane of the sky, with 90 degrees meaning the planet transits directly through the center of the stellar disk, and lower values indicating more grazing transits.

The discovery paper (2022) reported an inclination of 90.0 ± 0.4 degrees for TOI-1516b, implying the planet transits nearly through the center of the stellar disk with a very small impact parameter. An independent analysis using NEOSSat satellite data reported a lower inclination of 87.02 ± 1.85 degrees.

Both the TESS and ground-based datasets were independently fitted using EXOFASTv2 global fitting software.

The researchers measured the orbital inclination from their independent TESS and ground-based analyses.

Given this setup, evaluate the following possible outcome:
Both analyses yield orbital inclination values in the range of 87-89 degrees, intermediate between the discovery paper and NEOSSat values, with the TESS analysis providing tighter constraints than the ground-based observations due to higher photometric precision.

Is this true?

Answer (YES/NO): NO